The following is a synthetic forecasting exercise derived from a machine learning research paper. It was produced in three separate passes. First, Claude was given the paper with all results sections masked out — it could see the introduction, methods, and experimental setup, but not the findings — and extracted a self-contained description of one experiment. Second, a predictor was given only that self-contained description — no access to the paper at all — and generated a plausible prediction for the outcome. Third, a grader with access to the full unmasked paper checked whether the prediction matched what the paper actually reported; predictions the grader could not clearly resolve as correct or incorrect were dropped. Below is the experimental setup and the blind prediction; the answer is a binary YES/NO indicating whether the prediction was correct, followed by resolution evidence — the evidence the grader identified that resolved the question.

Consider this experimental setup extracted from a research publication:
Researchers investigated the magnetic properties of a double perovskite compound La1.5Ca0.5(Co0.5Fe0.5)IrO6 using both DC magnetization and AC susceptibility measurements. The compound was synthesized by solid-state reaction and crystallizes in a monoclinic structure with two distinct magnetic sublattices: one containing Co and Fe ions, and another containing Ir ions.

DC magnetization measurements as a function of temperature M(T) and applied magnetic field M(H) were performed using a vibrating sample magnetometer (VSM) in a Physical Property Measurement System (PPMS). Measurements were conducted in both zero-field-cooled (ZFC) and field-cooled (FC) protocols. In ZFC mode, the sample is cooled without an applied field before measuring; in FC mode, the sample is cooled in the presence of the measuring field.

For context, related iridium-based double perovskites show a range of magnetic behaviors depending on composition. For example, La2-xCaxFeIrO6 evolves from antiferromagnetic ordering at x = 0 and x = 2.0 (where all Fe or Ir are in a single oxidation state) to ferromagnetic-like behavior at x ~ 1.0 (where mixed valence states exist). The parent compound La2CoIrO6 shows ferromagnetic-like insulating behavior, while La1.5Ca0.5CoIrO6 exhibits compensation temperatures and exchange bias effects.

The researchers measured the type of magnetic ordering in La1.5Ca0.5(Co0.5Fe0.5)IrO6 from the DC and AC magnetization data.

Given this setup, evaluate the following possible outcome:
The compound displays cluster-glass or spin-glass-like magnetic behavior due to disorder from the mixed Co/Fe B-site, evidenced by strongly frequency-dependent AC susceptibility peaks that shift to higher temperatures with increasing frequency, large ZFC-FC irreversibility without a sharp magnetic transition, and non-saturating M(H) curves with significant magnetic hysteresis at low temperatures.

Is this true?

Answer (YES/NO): NO